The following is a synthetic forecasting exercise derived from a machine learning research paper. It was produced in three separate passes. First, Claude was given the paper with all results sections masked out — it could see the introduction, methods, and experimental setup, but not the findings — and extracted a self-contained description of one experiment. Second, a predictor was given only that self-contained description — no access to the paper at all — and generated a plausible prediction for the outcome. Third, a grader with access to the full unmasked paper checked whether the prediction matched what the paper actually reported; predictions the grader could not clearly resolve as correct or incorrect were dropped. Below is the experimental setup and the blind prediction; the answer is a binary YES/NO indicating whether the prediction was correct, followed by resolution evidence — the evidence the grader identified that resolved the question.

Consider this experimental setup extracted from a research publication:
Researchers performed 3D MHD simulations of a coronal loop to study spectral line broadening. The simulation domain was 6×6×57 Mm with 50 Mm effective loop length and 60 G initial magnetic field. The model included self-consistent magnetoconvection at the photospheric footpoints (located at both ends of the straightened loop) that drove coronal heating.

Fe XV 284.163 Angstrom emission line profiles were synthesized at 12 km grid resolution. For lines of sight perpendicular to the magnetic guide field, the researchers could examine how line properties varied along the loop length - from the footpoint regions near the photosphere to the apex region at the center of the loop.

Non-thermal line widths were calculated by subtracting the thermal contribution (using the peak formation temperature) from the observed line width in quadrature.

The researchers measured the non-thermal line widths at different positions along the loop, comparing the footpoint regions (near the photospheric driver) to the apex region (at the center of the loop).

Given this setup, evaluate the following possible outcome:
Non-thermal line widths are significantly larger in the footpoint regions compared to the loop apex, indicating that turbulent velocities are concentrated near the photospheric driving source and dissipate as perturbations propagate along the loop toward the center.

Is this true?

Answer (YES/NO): NO